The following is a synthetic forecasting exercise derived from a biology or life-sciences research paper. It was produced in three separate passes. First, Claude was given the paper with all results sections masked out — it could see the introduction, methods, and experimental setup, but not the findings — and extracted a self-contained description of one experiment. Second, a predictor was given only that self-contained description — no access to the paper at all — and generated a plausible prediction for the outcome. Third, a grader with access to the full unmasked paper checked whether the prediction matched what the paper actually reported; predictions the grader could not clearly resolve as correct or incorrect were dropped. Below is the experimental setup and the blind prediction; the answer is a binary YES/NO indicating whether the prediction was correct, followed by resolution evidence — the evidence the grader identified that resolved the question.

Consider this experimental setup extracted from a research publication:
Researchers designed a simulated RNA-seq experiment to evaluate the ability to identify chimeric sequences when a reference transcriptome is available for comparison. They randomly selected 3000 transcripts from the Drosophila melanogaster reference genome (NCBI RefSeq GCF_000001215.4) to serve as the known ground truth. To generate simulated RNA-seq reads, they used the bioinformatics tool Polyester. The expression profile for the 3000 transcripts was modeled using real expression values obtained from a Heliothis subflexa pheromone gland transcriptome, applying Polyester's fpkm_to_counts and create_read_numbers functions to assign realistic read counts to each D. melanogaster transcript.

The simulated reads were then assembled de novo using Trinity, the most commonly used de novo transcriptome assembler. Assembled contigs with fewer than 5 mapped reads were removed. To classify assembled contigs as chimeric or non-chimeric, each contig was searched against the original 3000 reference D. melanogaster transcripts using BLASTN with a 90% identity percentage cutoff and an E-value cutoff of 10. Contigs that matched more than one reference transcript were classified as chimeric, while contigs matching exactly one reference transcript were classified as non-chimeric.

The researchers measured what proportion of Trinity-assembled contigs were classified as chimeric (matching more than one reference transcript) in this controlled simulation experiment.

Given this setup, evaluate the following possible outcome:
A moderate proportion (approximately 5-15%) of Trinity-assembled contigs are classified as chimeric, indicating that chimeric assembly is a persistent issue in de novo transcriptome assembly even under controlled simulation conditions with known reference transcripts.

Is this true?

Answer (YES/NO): YES